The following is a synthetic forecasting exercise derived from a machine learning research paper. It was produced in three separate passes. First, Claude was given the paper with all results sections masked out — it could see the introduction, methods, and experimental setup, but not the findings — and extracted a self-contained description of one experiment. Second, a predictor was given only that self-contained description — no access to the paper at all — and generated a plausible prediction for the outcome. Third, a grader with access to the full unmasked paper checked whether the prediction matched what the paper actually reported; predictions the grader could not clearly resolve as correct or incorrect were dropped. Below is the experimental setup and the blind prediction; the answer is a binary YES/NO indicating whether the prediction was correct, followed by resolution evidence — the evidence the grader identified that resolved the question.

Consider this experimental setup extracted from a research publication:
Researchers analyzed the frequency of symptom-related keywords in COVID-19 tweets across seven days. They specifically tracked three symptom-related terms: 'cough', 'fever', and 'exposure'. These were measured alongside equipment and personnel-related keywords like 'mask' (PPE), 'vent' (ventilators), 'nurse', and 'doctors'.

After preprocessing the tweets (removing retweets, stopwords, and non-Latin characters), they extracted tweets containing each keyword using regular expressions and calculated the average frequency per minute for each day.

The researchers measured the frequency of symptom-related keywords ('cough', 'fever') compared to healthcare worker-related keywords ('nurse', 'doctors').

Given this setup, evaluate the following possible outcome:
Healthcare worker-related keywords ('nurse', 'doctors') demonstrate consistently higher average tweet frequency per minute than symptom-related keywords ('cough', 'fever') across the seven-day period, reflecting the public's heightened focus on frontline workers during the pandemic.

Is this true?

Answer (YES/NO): YES